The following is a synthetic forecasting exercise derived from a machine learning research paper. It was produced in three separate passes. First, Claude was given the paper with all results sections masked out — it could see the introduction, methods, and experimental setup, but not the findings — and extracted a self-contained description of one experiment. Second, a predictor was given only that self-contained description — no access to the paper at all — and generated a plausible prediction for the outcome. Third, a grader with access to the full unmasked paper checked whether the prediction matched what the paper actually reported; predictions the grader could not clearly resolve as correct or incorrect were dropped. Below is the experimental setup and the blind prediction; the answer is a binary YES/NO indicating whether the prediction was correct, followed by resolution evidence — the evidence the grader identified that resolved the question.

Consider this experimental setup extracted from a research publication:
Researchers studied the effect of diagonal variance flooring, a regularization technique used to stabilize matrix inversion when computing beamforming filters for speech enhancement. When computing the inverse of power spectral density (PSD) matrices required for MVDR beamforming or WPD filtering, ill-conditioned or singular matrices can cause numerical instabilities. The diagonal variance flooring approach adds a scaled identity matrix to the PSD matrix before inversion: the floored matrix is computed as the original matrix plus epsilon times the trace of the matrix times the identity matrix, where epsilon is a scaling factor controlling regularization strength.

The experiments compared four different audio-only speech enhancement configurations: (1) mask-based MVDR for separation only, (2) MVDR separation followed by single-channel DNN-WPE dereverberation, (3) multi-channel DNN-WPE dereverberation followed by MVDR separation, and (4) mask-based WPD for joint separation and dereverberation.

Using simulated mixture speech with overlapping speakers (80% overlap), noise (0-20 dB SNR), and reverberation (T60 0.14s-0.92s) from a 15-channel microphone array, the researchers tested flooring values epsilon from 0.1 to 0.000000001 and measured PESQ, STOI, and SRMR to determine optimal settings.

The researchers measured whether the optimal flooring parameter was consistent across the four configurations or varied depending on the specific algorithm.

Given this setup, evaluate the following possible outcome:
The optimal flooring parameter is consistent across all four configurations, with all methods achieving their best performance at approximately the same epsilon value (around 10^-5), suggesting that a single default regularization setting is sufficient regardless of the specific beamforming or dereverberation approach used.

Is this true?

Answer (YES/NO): NO